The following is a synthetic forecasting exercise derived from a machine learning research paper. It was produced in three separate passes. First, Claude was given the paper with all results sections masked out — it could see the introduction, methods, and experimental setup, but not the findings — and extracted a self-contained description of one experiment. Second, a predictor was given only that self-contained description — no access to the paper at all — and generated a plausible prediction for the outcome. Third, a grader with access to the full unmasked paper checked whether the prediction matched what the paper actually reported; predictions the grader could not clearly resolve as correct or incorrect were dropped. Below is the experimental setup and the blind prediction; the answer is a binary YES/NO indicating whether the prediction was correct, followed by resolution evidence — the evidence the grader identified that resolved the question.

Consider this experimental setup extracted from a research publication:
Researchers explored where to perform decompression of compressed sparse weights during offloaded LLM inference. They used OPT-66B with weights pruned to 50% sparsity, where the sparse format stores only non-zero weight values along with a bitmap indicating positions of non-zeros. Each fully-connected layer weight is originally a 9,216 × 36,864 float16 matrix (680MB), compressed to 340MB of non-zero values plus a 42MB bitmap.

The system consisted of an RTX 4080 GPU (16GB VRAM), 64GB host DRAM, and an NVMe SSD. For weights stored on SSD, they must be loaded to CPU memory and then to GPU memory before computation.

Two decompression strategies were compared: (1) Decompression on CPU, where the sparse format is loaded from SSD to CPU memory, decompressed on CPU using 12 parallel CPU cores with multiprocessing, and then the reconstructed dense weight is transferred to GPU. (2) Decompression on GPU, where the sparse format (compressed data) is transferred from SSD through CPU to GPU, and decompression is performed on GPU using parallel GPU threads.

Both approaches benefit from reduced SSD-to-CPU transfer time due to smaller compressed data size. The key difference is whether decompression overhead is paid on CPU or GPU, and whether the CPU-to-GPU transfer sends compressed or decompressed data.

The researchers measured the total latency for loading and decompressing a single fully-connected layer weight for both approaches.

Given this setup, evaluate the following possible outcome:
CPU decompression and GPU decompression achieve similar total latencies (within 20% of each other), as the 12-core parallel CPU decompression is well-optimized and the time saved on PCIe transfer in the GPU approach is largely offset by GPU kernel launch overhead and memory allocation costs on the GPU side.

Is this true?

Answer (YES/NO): NO